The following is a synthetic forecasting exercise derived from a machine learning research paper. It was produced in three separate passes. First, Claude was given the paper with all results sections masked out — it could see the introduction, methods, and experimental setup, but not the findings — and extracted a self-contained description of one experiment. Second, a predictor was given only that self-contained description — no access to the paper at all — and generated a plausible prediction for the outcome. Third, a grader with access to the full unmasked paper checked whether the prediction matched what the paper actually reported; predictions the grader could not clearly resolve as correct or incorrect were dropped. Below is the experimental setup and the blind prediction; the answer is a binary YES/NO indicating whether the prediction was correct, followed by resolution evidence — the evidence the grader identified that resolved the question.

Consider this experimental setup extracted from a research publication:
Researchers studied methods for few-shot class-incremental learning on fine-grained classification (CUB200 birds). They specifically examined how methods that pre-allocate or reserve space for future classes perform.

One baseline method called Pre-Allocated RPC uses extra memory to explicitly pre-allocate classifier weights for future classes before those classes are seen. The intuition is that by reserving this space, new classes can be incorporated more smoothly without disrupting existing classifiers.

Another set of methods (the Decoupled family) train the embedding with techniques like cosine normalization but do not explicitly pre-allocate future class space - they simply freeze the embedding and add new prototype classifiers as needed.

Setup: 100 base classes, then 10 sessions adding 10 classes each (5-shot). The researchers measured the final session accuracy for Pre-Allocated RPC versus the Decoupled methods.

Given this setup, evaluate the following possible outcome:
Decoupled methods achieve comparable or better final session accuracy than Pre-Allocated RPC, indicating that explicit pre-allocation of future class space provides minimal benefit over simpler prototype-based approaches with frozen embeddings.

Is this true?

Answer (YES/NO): YES